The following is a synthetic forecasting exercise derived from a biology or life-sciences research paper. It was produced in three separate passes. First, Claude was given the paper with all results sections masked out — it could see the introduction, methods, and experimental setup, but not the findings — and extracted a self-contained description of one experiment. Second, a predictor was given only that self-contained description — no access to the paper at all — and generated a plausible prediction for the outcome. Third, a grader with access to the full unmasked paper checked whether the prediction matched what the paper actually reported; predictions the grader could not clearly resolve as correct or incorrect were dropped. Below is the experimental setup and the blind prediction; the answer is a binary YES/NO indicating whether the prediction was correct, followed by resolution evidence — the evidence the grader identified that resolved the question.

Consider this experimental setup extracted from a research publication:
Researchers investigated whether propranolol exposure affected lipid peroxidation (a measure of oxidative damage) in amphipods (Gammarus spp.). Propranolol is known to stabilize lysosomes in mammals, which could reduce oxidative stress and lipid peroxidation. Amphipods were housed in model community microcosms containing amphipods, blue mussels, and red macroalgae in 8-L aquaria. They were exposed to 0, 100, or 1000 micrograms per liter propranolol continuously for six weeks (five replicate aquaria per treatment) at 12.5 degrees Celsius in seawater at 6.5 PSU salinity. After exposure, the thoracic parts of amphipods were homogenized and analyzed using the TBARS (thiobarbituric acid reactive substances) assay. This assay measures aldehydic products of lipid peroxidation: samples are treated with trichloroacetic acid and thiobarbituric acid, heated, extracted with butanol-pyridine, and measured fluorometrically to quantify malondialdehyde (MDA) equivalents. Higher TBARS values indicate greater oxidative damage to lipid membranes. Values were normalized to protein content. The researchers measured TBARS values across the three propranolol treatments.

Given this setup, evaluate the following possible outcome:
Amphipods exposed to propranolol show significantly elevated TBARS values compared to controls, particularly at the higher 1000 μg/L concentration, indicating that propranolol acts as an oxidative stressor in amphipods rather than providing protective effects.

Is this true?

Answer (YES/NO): NO